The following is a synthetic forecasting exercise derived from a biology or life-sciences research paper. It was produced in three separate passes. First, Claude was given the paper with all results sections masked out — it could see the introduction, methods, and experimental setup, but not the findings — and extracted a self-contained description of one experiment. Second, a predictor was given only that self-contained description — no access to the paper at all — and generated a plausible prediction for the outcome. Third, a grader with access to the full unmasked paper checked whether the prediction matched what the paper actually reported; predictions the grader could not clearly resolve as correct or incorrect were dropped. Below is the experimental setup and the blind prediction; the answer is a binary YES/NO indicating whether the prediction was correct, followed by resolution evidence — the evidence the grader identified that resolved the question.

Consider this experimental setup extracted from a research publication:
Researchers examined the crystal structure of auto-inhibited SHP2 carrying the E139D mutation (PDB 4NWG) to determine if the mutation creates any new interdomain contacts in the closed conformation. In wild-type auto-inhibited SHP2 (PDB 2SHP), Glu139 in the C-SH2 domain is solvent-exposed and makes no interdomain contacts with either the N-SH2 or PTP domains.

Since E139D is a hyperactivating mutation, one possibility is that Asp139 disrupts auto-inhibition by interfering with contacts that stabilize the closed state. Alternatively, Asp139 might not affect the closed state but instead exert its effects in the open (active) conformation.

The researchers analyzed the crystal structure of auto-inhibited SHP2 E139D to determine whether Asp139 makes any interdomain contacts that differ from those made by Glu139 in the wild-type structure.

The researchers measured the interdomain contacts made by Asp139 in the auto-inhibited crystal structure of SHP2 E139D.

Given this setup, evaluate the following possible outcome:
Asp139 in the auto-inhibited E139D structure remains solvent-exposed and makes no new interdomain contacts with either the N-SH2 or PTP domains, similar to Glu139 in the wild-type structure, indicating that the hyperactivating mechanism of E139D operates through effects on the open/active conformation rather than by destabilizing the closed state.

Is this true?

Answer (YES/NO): YES